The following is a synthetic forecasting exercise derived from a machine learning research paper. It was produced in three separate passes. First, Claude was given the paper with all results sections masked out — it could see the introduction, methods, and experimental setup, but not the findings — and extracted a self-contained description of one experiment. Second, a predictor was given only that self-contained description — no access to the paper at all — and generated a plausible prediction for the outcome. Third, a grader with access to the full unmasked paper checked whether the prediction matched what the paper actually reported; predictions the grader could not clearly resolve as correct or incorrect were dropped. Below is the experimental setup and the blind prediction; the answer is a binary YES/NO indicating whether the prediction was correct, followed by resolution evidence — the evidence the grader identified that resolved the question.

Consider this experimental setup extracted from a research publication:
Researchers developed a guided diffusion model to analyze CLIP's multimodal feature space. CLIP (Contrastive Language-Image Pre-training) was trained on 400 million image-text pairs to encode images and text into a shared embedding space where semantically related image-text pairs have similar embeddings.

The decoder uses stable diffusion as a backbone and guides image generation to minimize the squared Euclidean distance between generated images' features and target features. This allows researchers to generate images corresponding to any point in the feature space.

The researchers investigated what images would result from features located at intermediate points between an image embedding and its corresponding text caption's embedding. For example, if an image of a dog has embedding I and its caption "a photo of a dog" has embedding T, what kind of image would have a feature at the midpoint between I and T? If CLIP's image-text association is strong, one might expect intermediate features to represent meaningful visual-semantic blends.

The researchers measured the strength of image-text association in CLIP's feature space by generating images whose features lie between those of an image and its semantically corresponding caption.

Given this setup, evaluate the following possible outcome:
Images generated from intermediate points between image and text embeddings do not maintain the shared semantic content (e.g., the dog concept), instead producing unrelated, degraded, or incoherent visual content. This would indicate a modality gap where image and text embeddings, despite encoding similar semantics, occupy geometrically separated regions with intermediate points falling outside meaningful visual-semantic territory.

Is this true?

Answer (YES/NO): YES